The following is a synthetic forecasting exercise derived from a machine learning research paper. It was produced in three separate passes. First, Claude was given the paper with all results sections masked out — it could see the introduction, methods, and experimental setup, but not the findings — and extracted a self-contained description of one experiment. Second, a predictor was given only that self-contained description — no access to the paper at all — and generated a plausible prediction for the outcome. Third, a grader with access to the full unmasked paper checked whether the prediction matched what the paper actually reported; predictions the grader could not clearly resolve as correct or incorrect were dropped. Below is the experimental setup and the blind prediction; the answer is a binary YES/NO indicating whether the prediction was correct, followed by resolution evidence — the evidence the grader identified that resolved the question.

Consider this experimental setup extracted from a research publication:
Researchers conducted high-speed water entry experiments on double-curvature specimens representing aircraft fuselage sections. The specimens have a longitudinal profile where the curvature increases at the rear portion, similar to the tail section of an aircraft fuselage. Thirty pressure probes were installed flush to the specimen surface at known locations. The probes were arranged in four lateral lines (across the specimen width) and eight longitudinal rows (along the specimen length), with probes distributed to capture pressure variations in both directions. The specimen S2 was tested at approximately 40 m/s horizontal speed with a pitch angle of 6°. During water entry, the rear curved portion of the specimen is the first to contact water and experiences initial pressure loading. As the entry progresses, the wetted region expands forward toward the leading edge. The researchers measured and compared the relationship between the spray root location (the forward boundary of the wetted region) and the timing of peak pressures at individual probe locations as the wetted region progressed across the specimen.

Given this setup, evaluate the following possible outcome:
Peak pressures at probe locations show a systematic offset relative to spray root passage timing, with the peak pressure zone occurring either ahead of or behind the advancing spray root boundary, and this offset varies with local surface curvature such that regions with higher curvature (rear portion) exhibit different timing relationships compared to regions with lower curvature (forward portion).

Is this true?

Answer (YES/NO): NO